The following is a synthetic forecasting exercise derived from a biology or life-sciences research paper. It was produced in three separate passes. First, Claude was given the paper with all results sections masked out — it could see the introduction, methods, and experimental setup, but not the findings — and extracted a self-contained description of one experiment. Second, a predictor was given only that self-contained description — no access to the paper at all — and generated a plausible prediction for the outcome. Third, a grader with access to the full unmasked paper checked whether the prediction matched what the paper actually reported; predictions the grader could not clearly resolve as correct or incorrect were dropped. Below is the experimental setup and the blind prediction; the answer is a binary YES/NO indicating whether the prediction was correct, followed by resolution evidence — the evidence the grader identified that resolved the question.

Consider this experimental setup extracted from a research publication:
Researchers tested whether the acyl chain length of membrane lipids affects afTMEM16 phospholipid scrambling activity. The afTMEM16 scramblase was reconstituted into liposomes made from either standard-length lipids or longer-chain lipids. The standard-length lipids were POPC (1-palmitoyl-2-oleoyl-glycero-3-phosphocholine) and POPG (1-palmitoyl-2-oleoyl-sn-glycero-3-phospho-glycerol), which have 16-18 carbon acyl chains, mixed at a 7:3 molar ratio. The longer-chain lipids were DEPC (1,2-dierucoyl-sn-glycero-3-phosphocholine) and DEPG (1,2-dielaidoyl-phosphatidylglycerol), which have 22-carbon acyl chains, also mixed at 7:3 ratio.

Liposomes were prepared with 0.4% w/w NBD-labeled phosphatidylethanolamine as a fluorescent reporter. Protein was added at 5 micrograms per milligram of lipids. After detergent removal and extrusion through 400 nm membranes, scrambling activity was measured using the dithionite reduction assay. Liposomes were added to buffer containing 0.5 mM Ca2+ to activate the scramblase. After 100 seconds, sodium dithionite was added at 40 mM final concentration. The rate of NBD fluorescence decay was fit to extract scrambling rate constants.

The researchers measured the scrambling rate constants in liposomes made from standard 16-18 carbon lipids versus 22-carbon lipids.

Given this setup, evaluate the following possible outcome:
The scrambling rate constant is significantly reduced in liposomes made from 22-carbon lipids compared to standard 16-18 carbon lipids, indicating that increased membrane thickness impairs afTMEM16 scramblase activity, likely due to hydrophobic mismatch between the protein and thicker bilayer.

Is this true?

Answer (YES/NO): YES